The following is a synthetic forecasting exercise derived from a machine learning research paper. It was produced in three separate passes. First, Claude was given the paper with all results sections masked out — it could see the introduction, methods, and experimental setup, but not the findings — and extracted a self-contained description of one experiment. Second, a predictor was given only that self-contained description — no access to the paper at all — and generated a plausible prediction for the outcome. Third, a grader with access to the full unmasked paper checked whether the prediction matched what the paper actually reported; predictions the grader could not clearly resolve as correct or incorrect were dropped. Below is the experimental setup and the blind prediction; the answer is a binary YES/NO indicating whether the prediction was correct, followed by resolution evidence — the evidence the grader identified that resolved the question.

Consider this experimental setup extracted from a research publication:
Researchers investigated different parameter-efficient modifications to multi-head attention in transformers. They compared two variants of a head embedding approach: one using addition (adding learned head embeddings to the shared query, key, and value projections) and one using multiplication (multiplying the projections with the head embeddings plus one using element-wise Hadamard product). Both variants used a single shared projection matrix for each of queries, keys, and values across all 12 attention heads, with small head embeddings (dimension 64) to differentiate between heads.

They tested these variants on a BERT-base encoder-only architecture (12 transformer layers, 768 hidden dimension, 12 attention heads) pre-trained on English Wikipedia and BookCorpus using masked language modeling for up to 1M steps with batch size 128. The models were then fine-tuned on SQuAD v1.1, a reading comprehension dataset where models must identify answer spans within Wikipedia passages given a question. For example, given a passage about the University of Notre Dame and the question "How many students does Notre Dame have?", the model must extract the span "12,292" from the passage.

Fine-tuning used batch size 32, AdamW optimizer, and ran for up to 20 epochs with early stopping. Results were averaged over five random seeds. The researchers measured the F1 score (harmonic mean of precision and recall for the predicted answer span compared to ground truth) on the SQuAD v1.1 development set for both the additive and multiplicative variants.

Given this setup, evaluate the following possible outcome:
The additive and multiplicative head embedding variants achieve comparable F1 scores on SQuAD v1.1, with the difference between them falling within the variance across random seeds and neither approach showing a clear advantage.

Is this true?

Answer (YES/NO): NO